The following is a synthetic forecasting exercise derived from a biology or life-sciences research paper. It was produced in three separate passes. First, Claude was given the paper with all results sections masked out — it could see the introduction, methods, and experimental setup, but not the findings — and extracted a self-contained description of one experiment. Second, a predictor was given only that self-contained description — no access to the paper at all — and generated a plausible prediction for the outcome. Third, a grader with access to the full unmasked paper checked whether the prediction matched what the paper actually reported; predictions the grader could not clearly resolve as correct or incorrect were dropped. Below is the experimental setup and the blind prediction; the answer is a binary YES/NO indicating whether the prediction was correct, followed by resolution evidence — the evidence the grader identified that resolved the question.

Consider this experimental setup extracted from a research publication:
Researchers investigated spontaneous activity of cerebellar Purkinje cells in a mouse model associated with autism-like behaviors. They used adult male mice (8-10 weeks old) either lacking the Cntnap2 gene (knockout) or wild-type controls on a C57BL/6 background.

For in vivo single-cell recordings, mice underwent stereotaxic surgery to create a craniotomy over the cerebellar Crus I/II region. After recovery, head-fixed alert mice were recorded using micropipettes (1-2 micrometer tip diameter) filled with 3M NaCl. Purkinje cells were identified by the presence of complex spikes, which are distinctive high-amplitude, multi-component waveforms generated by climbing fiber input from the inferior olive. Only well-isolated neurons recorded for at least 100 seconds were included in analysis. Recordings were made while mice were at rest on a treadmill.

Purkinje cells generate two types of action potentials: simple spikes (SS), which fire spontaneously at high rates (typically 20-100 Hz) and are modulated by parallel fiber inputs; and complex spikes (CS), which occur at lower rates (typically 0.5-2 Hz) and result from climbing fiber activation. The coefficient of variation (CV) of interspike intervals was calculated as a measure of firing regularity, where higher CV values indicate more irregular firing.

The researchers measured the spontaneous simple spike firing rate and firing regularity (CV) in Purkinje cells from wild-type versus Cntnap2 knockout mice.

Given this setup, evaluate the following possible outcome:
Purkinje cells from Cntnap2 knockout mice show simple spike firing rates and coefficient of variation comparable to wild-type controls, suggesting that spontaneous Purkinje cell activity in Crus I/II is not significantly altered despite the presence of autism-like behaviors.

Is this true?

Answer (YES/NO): NO